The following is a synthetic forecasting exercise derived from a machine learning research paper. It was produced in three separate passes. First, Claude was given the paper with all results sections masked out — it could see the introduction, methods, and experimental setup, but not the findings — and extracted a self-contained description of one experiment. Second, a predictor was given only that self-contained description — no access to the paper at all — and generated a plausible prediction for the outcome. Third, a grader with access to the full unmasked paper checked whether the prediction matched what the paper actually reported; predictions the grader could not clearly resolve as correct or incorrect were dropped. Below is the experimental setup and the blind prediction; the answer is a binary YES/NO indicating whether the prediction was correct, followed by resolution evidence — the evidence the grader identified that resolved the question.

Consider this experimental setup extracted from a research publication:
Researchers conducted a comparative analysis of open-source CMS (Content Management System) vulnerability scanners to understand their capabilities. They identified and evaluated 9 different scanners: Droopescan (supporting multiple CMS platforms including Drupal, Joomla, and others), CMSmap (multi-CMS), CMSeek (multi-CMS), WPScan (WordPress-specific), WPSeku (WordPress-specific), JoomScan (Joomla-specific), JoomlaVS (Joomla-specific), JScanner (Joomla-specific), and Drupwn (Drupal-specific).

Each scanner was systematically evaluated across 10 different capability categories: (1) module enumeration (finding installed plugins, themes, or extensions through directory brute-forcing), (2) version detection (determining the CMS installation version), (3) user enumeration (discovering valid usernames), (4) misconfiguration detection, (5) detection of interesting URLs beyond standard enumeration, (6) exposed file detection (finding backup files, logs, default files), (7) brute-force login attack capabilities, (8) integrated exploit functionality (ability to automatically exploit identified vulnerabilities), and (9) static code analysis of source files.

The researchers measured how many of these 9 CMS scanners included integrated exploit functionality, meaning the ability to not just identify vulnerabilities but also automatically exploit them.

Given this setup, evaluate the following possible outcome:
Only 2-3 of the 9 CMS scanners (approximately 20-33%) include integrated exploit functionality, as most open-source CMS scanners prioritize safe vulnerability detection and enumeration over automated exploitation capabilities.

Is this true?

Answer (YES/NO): NO